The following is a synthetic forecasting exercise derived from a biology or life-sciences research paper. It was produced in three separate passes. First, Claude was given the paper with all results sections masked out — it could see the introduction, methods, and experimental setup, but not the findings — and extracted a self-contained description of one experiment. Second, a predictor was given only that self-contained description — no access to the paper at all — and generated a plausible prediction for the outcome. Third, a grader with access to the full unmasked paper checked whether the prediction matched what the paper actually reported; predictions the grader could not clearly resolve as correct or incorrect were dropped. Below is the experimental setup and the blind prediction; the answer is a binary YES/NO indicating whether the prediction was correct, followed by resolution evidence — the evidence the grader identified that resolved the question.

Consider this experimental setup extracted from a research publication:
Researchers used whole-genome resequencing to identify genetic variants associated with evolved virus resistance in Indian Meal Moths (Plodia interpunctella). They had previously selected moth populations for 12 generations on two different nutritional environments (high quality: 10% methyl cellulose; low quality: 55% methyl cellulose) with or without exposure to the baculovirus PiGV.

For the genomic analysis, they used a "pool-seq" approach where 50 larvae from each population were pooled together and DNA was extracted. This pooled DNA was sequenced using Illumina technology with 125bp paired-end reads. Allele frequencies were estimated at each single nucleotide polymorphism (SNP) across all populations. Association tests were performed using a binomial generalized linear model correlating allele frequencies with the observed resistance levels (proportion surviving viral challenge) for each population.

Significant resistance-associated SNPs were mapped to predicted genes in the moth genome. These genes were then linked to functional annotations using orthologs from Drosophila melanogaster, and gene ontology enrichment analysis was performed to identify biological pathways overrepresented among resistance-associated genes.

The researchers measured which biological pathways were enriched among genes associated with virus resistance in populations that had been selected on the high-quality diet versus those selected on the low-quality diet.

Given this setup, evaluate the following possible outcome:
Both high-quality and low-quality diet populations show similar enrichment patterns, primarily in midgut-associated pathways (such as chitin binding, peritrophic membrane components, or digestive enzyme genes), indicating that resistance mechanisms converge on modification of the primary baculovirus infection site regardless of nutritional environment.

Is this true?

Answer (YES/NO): NO